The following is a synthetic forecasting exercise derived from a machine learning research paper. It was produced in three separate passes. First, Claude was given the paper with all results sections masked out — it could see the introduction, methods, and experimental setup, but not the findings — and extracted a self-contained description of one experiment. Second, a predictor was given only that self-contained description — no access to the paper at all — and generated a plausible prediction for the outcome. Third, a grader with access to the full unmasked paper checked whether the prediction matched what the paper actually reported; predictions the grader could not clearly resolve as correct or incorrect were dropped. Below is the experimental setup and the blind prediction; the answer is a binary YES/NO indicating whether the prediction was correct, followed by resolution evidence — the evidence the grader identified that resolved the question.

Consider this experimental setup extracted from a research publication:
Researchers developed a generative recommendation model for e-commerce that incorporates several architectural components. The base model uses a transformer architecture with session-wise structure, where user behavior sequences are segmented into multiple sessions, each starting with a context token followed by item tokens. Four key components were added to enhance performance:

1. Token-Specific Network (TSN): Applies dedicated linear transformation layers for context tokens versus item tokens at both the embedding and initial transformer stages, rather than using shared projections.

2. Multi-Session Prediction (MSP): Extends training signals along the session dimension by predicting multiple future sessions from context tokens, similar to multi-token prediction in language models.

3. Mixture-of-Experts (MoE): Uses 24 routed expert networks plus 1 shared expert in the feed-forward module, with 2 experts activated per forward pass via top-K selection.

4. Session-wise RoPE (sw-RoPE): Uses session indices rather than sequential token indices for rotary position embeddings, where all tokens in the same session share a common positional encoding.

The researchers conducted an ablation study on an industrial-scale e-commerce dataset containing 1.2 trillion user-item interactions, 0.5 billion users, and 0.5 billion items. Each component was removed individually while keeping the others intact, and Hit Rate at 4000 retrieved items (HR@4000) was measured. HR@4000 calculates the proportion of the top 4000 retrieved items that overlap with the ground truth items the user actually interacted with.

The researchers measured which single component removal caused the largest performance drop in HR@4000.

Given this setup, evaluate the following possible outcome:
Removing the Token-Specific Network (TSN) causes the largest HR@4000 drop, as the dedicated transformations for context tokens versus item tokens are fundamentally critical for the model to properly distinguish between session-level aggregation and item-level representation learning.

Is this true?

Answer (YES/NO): NO